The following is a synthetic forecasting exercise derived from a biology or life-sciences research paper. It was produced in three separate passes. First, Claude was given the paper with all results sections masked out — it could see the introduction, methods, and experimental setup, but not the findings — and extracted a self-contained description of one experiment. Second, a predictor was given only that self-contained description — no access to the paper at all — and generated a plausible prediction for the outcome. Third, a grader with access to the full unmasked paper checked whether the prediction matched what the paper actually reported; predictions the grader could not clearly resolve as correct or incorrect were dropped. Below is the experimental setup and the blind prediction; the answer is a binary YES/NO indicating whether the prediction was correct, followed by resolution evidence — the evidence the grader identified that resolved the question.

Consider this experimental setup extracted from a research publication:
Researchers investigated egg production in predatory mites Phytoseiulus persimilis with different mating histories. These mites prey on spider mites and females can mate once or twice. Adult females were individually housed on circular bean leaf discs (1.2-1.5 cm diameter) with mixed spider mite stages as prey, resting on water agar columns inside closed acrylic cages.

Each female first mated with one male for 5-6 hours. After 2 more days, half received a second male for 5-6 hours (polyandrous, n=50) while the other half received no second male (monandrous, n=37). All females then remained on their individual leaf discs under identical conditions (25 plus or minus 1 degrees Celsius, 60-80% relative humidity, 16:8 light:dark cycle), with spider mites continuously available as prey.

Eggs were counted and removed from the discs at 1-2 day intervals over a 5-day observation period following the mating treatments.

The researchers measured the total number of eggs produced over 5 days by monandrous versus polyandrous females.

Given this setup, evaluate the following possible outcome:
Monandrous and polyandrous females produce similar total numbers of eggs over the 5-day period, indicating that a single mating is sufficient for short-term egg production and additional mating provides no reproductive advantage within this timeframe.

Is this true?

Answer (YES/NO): YES